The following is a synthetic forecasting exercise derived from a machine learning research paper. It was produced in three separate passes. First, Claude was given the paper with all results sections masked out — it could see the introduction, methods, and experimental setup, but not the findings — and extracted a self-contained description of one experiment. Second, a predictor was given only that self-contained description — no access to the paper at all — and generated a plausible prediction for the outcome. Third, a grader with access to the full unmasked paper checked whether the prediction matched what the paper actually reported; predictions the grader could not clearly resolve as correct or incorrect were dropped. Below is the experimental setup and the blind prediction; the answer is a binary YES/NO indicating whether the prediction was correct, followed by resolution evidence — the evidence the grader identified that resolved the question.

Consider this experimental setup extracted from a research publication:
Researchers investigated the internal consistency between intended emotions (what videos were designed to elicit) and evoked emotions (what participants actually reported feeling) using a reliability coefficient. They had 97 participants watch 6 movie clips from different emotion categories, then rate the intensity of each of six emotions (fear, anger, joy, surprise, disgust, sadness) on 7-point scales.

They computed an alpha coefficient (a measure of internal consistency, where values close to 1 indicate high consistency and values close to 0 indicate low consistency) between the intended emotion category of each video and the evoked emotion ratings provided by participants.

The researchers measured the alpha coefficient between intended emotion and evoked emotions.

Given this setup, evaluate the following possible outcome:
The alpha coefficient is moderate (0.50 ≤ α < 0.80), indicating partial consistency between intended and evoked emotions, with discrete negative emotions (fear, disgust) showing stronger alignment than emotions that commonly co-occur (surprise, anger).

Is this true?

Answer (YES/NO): NO